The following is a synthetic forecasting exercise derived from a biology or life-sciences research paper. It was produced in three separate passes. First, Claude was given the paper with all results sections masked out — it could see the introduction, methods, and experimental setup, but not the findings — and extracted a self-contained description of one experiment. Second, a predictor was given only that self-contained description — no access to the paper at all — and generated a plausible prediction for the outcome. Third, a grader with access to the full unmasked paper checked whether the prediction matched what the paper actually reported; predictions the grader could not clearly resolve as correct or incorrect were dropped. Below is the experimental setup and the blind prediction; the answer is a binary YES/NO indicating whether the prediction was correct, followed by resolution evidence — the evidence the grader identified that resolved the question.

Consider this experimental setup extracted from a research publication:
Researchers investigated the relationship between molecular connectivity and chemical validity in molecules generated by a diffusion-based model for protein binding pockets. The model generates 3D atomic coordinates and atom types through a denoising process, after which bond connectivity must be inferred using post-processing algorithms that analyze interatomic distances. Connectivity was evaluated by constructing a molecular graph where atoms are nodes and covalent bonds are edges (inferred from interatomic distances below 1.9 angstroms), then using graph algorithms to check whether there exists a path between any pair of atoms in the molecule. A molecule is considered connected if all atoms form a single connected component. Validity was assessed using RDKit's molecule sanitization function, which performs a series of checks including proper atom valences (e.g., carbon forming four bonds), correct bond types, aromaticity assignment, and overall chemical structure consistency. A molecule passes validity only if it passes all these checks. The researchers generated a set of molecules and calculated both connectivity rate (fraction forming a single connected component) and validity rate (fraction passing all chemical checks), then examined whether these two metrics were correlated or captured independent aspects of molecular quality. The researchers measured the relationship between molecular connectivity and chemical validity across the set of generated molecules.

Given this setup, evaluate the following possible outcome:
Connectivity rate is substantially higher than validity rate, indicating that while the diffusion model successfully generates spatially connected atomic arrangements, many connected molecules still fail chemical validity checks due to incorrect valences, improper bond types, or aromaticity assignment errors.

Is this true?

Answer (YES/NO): YES